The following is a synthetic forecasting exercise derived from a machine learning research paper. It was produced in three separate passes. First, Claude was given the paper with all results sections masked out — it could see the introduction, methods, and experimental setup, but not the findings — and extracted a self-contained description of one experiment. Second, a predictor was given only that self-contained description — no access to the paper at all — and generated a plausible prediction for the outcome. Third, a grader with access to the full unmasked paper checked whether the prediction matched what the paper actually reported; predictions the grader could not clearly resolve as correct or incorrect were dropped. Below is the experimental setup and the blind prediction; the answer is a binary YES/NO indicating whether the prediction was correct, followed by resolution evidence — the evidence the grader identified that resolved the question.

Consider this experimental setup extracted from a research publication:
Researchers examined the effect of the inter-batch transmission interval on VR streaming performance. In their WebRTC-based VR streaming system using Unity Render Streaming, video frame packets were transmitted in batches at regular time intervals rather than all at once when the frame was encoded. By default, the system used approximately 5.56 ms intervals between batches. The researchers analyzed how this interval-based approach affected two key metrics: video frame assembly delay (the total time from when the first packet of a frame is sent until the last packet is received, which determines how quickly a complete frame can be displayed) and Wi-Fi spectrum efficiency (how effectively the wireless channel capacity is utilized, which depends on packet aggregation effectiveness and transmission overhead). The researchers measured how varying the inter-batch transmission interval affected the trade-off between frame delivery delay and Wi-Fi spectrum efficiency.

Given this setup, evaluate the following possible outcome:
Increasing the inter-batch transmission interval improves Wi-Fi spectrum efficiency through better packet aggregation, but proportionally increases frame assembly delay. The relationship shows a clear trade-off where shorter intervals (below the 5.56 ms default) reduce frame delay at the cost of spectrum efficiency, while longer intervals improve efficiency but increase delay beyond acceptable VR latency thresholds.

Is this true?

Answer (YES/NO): NO